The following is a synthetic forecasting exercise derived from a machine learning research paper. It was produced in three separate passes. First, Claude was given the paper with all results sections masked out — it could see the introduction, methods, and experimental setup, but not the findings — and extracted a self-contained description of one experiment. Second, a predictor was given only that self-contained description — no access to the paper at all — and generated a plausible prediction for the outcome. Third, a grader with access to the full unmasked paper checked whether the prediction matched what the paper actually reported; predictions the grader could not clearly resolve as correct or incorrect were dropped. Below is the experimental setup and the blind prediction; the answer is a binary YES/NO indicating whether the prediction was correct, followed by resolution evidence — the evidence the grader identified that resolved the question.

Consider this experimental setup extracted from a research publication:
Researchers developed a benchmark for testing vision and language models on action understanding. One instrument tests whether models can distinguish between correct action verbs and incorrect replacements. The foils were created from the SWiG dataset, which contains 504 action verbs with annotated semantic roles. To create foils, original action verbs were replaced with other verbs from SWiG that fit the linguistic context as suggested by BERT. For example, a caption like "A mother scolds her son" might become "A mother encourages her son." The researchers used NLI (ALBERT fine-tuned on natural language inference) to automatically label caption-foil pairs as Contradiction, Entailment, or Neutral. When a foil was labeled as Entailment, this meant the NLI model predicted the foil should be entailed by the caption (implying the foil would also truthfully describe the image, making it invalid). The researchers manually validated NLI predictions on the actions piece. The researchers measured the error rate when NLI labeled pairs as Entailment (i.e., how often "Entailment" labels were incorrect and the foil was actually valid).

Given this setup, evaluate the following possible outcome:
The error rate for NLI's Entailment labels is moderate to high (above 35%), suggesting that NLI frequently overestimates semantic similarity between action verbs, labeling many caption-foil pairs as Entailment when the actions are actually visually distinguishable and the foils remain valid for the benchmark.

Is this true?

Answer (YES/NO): YES